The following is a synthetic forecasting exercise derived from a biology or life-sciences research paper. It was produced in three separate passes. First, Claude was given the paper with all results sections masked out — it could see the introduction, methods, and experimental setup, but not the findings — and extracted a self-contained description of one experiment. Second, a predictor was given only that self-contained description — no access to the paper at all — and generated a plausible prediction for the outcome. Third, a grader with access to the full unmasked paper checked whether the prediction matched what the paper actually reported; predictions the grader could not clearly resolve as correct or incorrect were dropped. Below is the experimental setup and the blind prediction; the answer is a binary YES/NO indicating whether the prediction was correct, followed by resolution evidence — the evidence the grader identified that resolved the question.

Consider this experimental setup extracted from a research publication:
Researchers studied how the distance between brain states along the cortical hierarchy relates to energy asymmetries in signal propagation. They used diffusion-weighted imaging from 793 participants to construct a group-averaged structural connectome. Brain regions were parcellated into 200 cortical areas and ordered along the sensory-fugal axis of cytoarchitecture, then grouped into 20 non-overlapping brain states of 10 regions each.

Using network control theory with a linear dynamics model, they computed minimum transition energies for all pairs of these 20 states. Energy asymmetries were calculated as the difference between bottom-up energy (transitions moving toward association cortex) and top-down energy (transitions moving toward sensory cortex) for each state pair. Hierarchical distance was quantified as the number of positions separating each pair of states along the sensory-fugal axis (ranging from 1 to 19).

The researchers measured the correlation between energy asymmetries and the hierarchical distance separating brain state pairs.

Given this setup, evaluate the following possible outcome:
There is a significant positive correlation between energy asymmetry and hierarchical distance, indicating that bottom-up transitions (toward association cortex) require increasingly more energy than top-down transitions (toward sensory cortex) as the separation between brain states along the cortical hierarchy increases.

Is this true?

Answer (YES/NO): NO